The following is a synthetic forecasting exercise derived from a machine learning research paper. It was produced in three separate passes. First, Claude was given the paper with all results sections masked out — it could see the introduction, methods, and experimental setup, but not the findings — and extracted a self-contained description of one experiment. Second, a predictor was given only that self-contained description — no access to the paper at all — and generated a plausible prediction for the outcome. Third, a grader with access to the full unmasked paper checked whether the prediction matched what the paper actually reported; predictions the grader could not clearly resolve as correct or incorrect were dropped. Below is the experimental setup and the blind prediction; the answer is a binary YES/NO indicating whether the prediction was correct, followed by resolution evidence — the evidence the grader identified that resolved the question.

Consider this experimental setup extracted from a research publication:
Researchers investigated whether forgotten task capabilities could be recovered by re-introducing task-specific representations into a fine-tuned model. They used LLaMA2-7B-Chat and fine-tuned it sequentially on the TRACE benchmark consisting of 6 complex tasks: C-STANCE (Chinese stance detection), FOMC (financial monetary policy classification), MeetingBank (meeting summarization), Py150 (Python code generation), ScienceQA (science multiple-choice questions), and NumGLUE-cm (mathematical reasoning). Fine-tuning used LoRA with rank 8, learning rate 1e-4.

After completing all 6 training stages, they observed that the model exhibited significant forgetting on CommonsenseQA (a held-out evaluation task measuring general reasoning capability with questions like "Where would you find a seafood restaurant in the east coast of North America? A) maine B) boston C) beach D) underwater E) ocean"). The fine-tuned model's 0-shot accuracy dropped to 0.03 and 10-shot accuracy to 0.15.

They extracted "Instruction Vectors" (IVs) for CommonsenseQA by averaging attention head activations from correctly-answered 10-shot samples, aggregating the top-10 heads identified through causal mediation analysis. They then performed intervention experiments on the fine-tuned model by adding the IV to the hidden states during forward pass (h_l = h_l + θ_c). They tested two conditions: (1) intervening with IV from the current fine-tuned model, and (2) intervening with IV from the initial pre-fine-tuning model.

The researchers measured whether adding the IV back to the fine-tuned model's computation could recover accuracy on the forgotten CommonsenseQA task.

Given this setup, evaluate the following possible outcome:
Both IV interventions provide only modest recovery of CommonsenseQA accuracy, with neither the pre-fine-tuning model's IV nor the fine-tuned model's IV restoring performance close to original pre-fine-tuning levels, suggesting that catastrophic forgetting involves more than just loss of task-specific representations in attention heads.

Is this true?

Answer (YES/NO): NO